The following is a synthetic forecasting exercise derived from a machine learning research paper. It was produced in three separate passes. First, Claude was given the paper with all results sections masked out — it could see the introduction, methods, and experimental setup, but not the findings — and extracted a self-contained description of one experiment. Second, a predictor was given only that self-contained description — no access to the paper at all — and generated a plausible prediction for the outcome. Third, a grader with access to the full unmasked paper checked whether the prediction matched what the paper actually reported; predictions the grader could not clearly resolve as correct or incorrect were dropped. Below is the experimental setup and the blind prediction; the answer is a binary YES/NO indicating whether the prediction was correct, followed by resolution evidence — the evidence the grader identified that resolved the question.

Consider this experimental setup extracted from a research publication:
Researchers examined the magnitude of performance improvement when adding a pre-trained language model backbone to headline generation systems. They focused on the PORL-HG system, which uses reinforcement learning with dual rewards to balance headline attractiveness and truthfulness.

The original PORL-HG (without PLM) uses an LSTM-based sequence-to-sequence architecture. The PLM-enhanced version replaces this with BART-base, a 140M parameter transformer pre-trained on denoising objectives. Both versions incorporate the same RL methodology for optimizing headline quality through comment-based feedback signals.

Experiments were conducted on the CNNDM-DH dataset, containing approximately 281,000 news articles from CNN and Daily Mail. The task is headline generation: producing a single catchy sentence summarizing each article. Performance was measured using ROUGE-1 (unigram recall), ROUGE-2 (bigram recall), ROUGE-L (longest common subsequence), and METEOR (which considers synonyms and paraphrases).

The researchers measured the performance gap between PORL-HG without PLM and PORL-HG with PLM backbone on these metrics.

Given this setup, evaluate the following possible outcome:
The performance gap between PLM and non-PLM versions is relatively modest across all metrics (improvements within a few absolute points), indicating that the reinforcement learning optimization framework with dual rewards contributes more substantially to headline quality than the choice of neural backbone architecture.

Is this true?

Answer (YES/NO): NO